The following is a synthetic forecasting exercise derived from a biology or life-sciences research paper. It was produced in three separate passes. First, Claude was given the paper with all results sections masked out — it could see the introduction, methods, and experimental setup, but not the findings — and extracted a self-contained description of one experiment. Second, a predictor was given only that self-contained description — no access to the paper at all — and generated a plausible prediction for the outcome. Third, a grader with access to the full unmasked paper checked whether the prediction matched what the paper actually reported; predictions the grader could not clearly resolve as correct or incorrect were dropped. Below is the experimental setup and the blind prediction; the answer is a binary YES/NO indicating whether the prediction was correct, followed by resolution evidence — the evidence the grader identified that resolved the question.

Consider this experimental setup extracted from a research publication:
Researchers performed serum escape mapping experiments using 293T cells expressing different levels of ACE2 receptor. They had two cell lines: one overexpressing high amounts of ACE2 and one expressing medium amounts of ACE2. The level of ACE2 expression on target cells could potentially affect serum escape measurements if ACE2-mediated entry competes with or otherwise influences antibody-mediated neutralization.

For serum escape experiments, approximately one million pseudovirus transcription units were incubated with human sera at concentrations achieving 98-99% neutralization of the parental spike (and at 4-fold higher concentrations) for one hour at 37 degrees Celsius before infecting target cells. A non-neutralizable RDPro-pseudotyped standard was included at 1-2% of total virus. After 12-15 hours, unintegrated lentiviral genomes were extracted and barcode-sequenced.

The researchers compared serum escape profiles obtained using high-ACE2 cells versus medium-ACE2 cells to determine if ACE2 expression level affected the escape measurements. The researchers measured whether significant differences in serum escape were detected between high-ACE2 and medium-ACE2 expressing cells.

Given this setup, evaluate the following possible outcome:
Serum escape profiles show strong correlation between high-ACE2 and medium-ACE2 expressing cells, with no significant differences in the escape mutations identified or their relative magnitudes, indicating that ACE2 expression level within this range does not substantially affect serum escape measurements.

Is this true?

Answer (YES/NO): YES